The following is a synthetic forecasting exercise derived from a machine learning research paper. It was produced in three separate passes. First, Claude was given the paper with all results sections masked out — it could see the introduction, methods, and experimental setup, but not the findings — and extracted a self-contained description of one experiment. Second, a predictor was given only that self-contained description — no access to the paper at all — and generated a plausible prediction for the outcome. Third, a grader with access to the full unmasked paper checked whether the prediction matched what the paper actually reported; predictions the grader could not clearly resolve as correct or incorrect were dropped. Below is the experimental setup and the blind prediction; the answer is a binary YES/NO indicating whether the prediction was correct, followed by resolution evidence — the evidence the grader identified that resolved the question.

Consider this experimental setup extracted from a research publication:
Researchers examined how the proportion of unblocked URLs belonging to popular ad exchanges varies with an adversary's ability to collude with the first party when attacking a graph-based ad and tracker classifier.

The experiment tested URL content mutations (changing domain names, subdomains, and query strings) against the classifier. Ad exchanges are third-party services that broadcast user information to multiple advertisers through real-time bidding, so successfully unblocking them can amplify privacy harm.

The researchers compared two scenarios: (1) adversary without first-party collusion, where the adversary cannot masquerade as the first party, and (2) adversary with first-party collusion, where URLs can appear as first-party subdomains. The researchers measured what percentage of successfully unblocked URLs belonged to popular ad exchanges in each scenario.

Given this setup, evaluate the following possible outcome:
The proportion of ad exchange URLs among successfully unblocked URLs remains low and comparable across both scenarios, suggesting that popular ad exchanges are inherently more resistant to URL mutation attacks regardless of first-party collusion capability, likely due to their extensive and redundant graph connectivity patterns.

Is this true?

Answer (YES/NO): NO